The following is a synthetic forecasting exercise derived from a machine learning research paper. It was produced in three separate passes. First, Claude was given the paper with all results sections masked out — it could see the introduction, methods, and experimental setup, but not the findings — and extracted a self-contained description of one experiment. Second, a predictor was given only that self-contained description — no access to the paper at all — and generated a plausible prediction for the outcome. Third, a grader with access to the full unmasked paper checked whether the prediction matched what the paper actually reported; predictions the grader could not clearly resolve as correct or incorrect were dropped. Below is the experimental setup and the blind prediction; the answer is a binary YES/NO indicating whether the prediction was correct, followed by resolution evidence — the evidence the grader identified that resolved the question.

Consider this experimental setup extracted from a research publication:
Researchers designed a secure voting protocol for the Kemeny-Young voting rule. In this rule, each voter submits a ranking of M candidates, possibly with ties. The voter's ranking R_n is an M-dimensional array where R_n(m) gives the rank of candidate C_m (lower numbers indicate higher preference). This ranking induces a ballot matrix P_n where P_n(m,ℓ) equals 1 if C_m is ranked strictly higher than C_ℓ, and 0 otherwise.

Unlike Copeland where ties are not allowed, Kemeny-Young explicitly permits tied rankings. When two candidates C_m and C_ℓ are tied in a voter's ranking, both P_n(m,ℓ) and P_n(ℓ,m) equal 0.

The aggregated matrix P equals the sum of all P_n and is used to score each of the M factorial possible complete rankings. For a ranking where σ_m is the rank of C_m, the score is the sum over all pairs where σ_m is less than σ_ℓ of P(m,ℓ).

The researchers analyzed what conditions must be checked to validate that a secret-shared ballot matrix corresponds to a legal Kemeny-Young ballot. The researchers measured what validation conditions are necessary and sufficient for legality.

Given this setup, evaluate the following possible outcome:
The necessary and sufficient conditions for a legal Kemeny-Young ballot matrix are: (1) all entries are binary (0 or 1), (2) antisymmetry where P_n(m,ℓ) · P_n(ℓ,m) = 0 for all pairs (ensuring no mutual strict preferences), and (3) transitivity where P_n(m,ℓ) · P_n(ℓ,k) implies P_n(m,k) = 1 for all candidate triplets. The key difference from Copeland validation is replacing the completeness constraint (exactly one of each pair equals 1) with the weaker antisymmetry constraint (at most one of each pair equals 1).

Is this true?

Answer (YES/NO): NO